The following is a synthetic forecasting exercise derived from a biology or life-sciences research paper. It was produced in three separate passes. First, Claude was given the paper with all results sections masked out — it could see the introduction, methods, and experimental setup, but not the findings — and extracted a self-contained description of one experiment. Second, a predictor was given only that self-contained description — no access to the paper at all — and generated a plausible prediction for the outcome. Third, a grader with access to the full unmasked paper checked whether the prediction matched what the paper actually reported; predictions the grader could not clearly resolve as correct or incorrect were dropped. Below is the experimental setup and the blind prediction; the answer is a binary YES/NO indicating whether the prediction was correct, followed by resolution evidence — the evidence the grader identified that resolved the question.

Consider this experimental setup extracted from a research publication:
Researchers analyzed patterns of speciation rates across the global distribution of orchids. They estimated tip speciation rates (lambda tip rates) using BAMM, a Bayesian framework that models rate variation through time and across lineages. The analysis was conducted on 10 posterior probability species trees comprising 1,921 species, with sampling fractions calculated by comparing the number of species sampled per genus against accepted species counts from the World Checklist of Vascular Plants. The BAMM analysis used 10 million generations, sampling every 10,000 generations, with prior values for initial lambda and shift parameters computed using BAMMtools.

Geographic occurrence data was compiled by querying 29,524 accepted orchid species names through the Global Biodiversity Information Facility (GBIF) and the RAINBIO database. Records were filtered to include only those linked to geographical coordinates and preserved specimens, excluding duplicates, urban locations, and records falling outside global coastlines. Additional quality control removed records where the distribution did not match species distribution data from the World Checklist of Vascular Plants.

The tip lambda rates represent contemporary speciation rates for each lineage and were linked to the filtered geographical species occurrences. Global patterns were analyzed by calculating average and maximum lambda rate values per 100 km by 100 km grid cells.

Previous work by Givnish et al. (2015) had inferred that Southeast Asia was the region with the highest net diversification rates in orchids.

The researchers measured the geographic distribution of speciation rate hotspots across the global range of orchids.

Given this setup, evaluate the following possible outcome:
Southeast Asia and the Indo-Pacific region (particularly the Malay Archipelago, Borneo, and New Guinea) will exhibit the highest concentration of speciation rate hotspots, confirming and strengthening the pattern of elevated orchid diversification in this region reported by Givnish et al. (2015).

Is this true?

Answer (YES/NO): NO